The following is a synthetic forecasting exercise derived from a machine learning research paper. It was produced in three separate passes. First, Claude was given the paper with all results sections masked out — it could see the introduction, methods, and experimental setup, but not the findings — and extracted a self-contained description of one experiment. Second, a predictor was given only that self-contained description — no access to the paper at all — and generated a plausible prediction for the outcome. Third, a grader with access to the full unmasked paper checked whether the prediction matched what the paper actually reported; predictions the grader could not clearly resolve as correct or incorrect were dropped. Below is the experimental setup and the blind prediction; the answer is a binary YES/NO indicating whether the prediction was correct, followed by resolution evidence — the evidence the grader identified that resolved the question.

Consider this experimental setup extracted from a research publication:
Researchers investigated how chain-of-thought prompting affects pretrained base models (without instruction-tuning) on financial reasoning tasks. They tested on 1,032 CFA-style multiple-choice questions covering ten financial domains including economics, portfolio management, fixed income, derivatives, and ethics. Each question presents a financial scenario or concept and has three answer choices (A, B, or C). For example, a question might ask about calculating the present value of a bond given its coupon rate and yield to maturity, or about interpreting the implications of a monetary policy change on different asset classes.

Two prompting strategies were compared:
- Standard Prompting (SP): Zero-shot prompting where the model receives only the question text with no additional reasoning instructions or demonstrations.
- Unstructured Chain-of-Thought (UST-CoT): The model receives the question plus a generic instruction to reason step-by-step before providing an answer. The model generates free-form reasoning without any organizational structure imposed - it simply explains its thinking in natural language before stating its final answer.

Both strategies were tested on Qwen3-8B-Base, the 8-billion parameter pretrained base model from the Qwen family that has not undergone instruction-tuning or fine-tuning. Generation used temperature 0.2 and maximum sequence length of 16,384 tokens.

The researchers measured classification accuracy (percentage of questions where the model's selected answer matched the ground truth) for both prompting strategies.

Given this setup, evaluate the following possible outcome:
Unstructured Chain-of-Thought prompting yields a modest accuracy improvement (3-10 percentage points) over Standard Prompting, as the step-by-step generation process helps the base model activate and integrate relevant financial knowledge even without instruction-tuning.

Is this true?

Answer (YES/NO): YES